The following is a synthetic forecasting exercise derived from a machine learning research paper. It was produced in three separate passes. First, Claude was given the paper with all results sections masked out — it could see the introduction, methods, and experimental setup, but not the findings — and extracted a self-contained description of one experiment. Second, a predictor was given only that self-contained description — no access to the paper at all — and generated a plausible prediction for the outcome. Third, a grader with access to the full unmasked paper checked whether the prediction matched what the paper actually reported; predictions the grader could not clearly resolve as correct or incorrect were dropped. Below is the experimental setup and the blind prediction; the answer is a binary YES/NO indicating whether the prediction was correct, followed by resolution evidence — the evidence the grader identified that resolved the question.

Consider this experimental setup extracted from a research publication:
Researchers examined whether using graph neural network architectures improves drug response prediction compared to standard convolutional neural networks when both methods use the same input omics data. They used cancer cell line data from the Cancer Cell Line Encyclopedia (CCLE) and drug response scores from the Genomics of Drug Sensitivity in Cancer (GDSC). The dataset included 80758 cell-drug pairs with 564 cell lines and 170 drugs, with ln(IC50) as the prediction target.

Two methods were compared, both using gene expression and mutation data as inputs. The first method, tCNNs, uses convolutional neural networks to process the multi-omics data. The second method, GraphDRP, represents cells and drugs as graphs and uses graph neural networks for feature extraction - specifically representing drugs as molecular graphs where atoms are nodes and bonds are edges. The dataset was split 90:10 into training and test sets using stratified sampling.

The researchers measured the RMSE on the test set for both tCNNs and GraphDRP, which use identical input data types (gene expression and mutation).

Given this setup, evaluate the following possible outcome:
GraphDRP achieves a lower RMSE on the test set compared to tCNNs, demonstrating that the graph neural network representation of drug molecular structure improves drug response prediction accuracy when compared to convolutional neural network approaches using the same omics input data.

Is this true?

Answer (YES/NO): YES